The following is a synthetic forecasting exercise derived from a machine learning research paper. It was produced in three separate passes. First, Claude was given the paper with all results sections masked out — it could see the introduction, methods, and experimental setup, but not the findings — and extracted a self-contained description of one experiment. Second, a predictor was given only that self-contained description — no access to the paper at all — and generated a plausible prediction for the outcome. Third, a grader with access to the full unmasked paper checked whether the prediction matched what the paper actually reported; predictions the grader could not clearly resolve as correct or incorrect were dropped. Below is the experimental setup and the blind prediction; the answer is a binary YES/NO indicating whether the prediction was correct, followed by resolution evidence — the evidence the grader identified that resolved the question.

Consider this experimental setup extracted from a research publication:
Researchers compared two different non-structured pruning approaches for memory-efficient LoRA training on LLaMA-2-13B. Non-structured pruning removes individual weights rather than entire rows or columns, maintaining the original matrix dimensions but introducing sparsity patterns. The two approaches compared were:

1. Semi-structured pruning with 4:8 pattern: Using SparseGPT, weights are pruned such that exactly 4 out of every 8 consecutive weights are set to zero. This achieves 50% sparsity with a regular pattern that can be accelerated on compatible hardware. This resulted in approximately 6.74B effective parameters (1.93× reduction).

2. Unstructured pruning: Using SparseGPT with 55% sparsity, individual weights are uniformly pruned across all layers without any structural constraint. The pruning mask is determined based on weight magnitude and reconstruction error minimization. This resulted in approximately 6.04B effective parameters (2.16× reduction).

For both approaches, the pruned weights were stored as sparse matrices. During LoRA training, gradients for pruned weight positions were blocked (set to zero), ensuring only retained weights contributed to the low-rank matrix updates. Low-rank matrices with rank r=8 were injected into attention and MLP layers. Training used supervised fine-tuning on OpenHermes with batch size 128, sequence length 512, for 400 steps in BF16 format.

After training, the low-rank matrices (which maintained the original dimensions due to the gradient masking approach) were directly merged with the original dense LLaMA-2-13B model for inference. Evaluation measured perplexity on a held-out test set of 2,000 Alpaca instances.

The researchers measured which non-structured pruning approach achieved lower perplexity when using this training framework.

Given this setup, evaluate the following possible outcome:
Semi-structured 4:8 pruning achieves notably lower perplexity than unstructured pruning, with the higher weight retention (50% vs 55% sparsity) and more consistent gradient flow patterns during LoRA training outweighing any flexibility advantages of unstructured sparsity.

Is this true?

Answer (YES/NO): NO